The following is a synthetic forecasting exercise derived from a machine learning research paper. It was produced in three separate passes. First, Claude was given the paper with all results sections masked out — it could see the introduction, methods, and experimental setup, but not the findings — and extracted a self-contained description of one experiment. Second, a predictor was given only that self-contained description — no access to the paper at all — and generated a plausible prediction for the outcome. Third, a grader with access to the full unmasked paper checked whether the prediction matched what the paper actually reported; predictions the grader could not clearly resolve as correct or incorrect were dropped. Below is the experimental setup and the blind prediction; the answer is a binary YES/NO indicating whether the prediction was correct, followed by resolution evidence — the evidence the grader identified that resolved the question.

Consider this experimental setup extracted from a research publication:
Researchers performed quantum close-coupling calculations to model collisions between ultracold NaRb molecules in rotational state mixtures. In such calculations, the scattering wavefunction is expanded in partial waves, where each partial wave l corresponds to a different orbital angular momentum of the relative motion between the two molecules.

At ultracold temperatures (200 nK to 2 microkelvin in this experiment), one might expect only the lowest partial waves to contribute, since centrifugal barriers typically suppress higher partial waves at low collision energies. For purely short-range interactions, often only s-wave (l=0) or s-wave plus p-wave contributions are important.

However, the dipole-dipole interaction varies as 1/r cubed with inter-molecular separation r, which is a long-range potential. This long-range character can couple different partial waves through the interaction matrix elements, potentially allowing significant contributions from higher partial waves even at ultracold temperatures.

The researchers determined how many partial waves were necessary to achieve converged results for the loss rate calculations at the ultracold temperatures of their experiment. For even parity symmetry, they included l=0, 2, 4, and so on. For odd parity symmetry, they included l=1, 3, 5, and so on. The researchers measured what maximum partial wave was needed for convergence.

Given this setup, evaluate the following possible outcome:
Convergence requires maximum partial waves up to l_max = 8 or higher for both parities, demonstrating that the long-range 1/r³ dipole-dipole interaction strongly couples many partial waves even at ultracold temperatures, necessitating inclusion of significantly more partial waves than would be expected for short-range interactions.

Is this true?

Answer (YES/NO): YES